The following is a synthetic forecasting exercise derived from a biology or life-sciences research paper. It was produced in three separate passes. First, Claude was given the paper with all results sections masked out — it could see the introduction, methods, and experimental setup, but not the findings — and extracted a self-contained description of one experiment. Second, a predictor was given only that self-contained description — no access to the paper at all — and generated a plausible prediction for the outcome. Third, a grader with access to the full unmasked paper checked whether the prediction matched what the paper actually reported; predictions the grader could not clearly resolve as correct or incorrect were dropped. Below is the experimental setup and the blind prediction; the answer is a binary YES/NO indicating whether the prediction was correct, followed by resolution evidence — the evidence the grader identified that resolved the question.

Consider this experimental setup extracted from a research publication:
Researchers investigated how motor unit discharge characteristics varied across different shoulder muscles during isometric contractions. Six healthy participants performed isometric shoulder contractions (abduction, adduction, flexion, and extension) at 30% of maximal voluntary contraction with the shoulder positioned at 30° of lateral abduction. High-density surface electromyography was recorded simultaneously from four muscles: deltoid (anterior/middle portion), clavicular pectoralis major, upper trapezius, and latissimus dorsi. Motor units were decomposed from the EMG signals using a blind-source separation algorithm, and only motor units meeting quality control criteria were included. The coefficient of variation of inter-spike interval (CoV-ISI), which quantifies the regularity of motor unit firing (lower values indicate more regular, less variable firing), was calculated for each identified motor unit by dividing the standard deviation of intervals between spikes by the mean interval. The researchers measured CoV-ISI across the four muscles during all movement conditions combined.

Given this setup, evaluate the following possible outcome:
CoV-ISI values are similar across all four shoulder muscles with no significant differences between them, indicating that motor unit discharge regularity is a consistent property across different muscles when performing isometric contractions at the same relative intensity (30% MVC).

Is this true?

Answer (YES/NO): NO